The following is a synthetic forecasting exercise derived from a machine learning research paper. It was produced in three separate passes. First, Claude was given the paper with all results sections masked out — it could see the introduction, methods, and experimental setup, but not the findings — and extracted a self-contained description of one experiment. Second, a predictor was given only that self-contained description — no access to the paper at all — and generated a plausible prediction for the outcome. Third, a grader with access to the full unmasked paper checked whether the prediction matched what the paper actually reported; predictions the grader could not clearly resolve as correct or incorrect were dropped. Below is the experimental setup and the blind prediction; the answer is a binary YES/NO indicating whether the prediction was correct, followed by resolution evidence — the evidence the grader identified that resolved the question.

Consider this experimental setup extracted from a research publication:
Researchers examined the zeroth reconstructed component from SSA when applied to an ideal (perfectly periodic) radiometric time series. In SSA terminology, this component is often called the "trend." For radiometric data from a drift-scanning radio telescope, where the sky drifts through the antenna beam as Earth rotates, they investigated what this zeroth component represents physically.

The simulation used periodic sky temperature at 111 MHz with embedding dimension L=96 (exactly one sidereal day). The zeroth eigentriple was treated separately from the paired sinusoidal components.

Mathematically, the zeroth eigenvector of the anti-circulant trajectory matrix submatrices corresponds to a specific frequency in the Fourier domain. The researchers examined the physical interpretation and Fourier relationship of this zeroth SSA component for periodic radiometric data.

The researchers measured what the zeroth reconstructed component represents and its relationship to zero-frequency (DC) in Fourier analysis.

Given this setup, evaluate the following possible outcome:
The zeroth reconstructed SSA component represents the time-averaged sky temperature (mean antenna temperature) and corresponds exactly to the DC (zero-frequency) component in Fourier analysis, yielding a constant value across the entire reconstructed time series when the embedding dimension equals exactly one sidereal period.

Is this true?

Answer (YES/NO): YES